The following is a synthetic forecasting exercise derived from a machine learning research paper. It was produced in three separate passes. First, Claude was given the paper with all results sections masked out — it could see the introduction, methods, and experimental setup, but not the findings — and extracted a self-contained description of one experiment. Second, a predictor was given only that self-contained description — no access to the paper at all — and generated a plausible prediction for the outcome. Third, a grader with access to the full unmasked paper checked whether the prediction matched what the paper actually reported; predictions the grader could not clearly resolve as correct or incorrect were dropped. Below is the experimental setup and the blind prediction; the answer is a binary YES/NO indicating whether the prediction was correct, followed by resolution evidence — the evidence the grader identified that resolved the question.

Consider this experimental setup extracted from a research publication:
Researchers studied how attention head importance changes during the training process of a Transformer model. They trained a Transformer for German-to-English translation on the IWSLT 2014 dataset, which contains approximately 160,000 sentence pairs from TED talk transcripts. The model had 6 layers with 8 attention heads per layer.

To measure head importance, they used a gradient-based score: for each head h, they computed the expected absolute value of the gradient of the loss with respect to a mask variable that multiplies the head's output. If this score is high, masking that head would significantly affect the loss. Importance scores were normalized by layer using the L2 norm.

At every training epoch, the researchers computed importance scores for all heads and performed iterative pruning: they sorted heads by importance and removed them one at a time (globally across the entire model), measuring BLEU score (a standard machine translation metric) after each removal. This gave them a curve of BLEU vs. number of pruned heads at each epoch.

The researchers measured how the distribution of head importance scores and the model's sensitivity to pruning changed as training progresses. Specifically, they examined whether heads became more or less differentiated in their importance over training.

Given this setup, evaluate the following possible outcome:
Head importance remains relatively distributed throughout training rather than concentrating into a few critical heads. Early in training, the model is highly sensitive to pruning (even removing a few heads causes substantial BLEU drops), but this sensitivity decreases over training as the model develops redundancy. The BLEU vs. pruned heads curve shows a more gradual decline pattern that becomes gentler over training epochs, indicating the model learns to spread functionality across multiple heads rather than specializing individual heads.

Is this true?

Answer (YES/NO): NO